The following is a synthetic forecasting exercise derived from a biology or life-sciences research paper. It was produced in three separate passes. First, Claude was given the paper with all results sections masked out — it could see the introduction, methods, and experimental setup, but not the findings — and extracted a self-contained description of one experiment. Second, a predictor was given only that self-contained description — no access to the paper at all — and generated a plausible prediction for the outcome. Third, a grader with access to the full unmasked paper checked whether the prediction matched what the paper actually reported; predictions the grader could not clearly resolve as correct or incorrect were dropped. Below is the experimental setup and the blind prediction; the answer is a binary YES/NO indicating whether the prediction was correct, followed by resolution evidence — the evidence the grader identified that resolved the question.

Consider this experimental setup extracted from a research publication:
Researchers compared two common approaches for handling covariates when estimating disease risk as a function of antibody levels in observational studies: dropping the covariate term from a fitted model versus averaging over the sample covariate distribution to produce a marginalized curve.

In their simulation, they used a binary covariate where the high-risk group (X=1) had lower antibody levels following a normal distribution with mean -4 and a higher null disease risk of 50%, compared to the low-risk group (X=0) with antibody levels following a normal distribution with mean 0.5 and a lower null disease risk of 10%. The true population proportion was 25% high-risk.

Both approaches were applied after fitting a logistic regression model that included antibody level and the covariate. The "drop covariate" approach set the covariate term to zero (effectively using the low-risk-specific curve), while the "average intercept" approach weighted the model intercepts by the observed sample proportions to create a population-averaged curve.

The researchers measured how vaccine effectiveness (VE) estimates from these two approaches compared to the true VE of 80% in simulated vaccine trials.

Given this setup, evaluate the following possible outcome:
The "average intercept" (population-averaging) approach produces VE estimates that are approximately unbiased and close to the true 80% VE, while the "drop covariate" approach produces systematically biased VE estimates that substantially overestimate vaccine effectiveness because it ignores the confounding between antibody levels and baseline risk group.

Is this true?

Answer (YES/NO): NO